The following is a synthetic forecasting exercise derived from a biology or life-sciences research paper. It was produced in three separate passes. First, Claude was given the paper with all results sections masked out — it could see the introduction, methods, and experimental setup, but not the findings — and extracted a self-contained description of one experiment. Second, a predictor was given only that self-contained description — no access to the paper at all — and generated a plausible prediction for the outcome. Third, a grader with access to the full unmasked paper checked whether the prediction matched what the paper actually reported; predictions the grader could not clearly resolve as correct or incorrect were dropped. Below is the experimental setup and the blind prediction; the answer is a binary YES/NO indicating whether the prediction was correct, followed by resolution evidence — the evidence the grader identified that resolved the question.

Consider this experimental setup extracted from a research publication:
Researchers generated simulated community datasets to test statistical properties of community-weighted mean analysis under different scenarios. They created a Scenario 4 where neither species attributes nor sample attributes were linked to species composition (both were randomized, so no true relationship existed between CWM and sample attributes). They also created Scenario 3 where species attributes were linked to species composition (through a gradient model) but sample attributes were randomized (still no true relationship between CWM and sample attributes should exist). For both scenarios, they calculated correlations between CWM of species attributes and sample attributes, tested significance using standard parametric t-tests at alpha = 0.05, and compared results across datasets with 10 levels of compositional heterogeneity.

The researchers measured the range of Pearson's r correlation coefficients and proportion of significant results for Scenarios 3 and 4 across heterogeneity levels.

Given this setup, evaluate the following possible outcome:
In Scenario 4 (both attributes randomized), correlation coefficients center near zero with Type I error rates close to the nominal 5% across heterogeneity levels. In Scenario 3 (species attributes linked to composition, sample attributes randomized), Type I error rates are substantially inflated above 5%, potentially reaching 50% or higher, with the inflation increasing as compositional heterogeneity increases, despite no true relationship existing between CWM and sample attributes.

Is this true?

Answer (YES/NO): NO